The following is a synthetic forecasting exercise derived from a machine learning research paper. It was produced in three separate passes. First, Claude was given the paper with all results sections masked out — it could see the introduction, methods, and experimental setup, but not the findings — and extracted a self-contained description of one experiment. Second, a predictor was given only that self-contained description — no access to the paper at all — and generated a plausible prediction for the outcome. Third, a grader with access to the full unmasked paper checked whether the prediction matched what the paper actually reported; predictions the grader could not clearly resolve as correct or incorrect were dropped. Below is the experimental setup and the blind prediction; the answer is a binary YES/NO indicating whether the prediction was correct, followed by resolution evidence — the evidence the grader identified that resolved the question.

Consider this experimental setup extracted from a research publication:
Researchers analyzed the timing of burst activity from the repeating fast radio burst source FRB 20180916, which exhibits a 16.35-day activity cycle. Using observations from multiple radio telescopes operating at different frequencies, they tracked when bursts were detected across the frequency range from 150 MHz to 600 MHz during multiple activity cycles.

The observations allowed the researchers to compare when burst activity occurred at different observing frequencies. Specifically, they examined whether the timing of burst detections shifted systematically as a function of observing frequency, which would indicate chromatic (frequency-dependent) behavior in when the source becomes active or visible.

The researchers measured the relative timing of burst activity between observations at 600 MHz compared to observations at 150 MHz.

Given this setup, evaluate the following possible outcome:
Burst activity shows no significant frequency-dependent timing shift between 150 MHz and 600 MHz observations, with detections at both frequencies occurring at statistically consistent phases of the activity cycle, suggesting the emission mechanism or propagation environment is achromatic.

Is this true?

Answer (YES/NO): NO